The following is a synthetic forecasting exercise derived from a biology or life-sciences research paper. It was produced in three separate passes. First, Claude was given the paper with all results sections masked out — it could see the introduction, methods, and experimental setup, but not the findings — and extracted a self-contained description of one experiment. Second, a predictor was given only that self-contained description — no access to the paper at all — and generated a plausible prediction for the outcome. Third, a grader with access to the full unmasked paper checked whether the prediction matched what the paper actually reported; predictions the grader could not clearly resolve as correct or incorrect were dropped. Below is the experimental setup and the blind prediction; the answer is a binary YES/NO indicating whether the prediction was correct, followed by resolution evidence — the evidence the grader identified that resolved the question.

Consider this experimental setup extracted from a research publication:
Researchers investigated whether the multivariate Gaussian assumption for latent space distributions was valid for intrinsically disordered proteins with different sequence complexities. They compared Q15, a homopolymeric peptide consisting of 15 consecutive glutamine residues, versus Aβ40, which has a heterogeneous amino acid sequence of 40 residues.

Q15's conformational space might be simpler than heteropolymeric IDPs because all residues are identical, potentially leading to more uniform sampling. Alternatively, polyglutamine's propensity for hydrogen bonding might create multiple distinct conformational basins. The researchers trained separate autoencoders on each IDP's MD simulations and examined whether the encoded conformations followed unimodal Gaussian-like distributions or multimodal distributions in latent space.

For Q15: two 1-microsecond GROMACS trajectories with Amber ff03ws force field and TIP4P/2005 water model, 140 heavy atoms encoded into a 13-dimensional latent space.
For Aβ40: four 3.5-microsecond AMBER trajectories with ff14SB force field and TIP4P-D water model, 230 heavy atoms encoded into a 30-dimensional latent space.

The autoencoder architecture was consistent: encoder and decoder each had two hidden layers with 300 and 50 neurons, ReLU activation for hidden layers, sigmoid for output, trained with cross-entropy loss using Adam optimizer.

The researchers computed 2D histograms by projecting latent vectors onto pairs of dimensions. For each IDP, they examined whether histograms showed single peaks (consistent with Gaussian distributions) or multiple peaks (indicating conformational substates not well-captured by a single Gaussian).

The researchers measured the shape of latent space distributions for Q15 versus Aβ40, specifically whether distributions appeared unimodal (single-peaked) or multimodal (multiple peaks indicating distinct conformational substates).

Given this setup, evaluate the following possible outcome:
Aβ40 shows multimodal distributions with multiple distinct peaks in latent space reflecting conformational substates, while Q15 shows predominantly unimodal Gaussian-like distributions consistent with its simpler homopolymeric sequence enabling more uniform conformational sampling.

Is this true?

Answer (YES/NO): NO